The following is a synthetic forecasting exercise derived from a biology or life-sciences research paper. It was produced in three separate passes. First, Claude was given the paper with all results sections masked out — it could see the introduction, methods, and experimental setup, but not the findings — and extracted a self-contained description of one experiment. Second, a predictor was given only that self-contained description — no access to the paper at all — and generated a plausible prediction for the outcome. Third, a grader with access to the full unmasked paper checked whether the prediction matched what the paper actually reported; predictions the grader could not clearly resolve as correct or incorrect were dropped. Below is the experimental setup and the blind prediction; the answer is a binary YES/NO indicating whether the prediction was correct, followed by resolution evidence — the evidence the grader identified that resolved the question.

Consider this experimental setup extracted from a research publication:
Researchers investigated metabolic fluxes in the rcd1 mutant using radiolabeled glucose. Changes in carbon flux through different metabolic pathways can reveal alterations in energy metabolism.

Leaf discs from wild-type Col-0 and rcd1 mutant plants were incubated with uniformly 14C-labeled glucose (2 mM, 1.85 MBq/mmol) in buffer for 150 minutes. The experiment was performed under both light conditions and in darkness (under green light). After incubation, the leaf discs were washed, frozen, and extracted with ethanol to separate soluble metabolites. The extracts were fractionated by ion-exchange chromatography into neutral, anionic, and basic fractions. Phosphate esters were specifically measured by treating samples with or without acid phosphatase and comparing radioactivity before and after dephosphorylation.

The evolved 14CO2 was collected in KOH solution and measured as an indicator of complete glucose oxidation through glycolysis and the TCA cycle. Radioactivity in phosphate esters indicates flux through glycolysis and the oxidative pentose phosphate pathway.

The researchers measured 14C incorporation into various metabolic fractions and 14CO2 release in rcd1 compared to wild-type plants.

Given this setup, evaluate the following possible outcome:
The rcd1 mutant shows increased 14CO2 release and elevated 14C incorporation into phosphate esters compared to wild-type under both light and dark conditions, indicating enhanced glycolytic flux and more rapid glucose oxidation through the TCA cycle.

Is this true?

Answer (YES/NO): YES